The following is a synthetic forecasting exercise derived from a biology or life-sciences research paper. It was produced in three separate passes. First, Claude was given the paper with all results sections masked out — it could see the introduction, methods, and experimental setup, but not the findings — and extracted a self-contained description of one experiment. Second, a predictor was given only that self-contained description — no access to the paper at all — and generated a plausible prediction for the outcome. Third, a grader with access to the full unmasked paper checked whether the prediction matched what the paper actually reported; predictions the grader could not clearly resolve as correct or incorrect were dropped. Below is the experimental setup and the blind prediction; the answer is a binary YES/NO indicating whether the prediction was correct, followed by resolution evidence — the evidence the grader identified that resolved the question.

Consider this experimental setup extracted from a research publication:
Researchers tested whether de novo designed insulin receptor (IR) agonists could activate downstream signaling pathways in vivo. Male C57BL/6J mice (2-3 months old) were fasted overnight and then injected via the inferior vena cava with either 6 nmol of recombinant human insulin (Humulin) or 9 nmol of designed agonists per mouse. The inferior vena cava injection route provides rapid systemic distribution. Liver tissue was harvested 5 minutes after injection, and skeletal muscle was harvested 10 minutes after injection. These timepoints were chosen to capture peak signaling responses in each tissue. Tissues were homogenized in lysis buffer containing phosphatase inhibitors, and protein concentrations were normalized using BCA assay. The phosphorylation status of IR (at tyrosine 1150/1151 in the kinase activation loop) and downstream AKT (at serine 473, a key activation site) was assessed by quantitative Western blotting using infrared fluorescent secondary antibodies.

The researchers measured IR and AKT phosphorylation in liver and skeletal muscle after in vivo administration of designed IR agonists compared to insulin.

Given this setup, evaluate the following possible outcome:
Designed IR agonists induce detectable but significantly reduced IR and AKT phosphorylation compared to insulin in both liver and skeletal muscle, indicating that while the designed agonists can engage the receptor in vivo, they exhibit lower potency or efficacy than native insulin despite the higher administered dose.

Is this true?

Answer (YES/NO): NO